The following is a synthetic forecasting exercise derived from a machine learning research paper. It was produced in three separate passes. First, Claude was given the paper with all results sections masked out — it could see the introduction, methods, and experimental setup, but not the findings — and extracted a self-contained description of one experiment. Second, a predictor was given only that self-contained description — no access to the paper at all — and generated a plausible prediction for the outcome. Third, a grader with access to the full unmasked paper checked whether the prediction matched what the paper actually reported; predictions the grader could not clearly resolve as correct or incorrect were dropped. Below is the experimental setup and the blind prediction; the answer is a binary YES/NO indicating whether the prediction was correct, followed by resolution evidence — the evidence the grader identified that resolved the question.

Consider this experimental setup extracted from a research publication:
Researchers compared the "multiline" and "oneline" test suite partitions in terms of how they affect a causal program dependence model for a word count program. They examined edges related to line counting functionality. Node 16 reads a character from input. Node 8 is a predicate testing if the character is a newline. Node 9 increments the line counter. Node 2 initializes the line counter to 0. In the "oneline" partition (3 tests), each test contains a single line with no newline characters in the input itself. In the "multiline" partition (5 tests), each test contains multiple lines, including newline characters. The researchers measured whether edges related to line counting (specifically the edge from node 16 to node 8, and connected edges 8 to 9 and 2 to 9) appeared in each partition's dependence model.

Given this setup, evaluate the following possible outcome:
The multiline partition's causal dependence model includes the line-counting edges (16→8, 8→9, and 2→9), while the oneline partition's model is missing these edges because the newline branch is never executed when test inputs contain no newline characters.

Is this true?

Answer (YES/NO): YES